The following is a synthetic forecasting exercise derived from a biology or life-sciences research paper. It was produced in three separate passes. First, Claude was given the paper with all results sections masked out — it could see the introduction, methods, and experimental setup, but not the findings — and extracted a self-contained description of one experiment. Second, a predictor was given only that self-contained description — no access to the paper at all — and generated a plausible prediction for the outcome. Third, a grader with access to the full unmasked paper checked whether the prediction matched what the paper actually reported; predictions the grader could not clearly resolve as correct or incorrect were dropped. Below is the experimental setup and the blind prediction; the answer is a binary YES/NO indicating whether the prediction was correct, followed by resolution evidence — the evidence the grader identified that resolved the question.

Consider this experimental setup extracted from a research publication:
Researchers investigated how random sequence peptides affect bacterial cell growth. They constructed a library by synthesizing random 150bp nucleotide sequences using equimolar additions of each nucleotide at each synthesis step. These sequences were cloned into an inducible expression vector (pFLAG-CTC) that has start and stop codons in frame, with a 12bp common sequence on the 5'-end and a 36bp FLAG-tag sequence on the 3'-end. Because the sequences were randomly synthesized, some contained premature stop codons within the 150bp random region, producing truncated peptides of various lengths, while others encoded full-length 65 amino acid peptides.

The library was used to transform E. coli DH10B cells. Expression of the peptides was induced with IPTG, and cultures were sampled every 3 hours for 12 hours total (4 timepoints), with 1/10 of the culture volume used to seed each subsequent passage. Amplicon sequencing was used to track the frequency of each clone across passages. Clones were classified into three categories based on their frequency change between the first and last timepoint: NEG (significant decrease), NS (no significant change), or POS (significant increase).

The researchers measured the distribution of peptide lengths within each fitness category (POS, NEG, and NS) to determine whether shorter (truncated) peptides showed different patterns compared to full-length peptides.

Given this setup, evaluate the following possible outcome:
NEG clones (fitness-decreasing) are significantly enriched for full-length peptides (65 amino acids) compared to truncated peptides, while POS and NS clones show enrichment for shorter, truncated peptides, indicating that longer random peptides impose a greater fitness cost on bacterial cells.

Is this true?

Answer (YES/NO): NO